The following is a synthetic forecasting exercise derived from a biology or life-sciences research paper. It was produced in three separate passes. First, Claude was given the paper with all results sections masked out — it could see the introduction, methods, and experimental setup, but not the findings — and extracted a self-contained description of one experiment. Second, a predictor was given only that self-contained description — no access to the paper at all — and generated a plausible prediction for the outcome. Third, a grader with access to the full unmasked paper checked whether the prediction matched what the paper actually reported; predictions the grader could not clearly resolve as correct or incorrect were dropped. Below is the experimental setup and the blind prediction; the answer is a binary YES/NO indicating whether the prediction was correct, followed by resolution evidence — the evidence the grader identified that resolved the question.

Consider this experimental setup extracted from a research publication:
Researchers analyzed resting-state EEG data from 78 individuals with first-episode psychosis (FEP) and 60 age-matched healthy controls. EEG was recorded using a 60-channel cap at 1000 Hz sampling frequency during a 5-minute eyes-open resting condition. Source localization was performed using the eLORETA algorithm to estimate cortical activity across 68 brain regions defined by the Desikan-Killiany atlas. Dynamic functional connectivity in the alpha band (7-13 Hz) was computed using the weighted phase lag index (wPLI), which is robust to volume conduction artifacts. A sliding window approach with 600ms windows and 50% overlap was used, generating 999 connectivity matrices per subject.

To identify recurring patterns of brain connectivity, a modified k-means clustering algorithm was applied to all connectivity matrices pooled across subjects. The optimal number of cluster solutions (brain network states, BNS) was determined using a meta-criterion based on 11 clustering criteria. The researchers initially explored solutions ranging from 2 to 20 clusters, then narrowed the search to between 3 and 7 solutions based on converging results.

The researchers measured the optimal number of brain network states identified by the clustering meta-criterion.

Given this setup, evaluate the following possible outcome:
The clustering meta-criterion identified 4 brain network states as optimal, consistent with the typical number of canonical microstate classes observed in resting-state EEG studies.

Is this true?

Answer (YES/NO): NO